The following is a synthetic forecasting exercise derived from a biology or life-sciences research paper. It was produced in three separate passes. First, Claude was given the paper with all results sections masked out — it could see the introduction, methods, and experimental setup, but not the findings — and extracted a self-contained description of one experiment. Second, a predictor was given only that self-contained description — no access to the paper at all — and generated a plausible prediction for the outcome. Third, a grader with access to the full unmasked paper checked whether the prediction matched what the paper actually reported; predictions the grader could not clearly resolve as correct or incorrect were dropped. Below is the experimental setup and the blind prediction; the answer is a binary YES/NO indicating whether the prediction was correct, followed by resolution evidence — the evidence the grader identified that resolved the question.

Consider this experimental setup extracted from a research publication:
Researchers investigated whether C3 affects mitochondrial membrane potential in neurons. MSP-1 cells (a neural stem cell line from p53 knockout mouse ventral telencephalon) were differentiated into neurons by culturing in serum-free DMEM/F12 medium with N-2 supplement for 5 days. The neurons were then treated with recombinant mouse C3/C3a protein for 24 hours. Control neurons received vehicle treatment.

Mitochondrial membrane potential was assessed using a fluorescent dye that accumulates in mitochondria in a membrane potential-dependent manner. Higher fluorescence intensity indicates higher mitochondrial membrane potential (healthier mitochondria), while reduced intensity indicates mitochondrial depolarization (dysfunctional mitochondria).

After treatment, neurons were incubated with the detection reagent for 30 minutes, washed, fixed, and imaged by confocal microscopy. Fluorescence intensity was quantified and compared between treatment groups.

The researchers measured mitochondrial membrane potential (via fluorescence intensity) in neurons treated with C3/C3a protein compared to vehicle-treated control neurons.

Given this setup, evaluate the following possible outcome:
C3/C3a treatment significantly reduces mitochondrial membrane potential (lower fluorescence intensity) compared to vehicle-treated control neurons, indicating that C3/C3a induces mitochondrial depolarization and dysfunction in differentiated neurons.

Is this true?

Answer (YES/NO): YES